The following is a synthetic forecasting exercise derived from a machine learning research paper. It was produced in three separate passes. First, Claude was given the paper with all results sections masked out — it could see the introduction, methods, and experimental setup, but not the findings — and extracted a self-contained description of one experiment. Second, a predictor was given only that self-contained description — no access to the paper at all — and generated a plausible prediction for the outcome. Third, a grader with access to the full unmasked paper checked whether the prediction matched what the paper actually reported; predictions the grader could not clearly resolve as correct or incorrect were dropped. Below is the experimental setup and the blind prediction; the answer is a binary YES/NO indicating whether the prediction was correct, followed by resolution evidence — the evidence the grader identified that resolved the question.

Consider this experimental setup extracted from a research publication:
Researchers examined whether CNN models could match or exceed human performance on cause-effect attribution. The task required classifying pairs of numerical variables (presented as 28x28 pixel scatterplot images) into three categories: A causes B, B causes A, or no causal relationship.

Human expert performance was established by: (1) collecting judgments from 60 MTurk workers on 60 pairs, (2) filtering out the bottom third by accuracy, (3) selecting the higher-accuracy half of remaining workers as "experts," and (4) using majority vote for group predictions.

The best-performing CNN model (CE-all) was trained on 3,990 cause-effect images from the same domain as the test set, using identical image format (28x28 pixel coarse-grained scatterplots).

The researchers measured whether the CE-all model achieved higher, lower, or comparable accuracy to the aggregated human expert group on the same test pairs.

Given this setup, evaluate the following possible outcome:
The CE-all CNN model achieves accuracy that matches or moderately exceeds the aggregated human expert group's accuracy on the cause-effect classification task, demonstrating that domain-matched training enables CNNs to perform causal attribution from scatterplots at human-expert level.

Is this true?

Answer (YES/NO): YES